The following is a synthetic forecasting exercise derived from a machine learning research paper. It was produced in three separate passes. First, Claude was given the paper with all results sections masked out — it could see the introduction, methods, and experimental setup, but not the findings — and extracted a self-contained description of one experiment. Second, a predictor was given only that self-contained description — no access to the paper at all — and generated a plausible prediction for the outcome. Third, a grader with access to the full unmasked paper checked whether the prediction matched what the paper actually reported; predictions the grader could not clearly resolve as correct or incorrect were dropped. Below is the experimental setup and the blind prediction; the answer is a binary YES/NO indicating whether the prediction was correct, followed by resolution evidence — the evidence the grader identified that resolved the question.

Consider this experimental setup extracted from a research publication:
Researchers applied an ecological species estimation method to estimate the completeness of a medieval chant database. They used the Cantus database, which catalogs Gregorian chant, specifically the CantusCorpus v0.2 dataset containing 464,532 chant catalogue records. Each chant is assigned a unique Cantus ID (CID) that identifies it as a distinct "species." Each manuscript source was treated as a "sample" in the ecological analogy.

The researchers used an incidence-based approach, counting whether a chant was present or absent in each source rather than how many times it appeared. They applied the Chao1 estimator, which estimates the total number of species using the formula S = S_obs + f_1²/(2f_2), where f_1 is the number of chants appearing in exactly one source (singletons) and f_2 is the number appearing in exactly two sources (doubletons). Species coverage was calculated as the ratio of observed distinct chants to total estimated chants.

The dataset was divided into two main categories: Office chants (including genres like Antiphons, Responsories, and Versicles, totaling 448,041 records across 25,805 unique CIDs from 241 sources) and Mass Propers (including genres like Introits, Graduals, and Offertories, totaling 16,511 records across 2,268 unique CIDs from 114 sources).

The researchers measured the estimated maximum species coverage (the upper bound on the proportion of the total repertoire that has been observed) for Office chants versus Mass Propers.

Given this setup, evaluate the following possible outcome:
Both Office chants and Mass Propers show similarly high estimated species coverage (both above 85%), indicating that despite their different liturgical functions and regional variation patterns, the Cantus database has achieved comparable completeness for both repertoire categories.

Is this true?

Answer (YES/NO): NO